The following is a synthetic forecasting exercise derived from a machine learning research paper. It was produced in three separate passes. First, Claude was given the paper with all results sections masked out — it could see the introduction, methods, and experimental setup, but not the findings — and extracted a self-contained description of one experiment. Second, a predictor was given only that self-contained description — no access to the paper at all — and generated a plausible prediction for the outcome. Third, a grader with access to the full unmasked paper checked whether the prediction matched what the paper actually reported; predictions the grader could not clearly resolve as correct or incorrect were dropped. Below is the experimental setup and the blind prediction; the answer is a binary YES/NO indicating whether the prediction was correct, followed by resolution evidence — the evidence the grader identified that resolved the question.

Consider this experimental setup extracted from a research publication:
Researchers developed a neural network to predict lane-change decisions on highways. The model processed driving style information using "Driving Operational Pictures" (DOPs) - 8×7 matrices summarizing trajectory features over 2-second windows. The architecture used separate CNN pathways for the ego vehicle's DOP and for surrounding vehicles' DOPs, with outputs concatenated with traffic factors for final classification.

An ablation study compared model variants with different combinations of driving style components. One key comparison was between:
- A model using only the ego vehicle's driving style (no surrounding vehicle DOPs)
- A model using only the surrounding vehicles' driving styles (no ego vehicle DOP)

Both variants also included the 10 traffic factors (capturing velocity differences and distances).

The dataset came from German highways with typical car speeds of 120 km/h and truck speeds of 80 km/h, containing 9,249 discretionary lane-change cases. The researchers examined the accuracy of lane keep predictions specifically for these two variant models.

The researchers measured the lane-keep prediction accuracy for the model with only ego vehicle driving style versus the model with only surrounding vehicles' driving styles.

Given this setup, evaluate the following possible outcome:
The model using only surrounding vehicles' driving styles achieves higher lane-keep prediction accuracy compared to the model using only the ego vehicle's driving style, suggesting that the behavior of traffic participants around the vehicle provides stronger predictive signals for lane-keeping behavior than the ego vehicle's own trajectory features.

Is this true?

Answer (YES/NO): NO